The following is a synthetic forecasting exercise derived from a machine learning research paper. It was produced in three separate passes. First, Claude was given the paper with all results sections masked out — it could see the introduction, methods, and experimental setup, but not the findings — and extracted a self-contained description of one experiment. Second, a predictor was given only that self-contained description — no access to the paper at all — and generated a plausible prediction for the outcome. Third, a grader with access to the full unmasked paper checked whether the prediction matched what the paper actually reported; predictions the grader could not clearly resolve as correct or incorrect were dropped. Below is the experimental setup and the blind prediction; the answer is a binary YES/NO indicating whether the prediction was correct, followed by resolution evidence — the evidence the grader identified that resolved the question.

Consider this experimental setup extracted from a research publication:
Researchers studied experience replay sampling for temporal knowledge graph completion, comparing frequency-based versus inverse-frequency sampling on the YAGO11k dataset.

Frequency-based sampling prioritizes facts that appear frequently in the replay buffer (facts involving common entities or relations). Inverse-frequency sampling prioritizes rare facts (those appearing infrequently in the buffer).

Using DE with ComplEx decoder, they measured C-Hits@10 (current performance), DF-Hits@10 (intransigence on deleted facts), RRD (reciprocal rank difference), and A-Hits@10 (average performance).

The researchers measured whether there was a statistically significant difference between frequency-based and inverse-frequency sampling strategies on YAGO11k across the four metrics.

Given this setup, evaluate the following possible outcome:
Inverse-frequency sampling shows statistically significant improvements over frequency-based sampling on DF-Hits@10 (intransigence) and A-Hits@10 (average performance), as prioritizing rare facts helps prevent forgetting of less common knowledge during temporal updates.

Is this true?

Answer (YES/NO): NO